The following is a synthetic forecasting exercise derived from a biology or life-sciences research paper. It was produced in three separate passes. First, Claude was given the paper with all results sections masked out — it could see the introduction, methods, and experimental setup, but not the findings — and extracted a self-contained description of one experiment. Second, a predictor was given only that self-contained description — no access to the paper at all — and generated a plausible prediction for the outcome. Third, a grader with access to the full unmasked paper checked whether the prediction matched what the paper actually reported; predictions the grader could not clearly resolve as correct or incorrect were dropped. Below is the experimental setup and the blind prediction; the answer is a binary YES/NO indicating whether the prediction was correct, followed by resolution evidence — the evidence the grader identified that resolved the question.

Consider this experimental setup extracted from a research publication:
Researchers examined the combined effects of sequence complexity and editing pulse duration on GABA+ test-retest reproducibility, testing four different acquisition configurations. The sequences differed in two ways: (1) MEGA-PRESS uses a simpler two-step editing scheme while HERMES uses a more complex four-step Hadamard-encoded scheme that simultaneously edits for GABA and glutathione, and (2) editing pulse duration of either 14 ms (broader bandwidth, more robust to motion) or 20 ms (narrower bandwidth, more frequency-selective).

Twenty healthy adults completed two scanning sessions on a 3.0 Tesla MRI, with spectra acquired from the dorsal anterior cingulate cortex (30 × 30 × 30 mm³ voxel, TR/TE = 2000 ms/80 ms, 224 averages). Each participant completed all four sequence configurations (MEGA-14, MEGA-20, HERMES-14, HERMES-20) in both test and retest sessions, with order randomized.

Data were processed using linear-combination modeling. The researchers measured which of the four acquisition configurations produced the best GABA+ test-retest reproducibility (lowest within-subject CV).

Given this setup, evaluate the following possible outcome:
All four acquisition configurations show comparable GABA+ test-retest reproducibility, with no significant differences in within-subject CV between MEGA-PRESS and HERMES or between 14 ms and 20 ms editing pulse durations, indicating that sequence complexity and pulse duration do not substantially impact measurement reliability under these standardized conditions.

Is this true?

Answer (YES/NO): NO